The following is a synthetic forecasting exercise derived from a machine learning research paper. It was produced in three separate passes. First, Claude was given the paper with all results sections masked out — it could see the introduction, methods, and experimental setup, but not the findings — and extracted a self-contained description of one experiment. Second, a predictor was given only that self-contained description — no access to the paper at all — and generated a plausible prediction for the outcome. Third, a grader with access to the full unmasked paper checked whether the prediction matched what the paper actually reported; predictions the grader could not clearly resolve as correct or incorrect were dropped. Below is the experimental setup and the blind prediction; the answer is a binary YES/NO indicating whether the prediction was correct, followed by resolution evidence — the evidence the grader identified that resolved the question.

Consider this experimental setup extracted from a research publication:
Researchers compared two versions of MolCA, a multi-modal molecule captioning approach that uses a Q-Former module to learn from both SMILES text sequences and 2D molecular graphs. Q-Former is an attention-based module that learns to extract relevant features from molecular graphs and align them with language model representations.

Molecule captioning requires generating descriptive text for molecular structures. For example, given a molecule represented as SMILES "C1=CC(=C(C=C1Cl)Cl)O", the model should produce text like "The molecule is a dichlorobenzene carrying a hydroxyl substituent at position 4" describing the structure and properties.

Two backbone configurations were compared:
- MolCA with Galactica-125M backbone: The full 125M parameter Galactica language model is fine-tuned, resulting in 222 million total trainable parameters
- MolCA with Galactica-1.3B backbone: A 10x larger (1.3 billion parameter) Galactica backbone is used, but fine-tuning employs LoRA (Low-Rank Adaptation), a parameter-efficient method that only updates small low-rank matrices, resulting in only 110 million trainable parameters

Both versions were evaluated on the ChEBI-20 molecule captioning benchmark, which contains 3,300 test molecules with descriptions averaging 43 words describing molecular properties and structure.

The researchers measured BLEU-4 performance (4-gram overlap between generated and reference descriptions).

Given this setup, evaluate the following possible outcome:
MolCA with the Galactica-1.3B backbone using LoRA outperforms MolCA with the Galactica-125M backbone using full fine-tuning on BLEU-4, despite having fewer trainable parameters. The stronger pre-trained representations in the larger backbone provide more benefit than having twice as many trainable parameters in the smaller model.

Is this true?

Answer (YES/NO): YES